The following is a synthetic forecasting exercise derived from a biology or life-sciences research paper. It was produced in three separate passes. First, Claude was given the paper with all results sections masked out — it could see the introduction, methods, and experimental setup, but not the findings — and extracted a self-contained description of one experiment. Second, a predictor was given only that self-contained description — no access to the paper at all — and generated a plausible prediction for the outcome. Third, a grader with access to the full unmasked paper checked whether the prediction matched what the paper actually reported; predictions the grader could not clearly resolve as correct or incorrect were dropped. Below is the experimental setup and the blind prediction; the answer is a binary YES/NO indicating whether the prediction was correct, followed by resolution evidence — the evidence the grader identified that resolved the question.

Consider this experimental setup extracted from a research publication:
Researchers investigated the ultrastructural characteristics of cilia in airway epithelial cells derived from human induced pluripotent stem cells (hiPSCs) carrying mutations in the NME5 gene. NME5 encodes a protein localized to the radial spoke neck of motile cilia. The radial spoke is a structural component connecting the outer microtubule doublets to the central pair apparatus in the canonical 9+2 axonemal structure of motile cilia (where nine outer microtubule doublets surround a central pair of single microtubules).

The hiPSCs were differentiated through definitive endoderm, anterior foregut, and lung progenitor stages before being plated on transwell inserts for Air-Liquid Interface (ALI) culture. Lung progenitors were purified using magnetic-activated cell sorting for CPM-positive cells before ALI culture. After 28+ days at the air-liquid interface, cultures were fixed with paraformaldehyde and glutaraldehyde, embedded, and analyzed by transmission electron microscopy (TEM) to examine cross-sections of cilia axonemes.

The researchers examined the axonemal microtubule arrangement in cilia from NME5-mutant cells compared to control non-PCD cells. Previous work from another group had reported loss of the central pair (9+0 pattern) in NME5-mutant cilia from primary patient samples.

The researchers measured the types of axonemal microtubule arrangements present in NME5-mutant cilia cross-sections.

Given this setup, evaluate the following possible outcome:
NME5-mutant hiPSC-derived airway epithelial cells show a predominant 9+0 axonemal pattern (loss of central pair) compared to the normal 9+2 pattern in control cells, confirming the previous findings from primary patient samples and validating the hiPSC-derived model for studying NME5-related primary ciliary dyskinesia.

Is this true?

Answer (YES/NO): NO